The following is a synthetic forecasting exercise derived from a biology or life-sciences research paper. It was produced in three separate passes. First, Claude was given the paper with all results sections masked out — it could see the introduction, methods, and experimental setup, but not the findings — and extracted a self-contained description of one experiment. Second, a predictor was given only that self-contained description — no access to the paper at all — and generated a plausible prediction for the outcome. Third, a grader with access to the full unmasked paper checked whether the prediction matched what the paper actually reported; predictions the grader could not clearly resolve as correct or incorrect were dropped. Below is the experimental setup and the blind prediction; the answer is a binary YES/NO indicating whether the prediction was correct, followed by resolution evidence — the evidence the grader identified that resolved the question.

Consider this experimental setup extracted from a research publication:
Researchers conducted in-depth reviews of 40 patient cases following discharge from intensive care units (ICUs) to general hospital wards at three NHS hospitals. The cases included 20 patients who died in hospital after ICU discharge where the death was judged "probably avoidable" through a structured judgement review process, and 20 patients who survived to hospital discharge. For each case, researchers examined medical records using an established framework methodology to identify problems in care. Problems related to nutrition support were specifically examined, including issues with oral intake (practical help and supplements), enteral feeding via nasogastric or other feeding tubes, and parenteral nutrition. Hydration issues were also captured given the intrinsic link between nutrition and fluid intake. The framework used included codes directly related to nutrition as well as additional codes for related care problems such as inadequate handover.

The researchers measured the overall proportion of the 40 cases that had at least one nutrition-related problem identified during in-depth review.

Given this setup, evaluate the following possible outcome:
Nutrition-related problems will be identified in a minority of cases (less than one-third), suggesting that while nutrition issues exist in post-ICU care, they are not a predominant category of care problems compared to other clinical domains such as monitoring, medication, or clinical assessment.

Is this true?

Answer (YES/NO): NO